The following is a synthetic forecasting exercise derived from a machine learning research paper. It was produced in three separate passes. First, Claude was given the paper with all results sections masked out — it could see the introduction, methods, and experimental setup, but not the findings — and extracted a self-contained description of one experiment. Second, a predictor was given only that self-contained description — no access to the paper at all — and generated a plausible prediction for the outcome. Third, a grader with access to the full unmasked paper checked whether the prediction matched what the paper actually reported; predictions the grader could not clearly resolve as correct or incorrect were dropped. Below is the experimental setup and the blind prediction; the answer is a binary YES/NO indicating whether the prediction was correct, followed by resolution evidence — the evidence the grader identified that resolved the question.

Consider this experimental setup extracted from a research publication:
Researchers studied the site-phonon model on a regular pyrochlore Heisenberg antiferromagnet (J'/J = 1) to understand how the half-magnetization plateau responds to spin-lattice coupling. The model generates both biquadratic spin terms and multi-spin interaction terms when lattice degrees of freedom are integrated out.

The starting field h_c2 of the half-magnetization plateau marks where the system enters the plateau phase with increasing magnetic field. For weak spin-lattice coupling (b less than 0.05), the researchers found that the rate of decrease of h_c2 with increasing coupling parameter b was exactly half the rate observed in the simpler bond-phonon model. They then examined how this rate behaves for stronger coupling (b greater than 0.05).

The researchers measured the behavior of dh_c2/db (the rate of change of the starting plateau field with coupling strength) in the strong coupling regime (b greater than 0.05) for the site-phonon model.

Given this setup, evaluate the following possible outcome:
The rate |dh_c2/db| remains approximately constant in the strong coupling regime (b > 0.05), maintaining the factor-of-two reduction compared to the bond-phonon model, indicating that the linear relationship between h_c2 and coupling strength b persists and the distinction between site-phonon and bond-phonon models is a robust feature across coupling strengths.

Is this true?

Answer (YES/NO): NO